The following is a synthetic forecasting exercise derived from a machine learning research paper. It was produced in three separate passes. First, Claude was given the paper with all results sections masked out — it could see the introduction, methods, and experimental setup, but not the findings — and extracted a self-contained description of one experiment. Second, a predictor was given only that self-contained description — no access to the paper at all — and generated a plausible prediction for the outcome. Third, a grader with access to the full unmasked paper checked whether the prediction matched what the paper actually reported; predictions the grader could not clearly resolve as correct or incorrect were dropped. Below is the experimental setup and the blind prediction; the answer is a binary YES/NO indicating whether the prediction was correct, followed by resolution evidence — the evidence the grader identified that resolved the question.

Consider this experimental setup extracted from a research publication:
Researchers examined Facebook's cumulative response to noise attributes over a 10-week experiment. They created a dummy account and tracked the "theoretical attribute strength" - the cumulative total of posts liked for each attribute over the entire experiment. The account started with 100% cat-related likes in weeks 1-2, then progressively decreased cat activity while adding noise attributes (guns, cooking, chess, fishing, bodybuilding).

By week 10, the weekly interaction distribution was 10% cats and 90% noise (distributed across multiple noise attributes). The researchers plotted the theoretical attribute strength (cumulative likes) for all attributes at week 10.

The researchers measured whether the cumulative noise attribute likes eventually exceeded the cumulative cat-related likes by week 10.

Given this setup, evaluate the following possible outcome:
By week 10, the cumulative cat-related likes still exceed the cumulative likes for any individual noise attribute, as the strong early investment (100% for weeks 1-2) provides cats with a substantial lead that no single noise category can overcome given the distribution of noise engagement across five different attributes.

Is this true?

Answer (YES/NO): YES